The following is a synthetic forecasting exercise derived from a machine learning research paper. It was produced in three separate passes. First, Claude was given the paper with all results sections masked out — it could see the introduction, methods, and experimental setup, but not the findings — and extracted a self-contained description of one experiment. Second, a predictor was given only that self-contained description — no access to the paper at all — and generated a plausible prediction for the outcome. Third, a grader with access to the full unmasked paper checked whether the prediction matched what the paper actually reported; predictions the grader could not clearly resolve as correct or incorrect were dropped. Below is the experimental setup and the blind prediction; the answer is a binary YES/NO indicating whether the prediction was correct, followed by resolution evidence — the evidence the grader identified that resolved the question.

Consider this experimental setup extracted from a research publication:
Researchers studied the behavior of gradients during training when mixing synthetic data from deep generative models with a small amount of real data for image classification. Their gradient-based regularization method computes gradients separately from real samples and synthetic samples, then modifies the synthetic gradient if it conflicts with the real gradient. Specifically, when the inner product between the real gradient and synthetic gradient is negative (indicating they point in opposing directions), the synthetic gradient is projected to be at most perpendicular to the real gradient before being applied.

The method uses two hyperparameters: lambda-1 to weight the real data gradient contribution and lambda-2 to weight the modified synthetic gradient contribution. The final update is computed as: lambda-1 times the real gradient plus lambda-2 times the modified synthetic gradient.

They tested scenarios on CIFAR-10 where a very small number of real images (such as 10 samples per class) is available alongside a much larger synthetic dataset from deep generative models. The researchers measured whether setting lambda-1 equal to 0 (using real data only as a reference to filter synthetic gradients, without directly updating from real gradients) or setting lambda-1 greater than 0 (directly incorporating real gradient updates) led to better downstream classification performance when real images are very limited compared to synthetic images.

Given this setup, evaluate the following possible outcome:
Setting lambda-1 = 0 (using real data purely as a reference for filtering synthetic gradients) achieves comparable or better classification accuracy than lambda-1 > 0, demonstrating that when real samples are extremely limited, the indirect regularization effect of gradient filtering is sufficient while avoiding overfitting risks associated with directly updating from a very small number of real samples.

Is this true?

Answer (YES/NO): YES